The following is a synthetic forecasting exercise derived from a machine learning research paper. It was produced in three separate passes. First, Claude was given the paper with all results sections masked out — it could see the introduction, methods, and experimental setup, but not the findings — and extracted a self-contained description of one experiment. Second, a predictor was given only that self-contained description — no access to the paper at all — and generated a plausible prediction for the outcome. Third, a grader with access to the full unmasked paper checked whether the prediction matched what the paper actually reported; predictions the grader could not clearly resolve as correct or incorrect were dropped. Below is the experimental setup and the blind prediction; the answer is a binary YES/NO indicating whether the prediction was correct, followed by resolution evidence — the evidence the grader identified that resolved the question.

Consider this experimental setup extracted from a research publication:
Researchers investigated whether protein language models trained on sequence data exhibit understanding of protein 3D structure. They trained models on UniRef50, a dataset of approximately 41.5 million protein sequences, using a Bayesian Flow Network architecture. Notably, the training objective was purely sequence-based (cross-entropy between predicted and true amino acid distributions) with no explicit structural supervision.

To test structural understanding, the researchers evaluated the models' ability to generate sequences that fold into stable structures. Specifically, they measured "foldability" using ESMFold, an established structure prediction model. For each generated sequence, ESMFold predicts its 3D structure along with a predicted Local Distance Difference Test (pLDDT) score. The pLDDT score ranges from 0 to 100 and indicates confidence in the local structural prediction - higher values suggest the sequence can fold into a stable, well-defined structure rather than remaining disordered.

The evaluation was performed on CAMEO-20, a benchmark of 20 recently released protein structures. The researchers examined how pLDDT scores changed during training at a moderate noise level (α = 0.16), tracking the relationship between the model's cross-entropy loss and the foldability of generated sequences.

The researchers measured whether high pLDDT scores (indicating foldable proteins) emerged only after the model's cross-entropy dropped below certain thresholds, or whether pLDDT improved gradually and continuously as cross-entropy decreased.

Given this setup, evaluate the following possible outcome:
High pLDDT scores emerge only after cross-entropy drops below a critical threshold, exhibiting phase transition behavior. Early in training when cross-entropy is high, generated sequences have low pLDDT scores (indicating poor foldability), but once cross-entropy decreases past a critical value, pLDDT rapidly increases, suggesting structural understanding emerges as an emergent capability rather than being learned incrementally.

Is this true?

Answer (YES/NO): YES